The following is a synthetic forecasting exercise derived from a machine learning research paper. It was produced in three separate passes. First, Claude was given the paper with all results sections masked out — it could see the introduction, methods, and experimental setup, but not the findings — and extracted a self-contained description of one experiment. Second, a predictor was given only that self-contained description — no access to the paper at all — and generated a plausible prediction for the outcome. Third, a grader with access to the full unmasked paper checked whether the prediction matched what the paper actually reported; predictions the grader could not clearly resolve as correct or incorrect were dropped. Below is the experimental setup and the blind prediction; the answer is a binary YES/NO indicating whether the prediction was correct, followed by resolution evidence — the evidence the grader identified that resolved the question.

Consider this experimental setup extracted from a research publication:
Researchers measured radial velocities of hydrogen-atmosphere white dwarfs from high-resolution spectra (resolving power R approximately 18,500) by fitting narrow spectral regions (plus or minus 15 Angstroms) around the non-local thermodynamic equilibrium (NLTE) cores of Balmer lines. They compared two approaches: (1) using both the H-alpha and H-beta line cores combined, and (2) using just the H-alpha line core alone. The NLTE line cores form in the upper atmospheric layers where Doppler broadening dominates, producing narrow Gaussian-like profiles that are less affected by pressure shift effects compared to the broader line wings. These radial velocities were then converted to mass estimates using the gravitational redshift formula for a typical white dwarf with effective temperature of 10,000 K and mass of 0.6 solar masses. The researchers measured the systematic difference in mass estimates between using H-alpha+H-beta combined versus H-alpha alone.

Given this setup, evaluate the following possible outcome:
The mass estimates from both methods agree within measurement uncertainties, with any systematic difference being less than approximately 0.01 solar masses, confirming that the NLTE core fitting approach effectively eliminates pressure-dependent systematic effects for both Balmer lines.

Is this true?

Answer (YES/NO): NO